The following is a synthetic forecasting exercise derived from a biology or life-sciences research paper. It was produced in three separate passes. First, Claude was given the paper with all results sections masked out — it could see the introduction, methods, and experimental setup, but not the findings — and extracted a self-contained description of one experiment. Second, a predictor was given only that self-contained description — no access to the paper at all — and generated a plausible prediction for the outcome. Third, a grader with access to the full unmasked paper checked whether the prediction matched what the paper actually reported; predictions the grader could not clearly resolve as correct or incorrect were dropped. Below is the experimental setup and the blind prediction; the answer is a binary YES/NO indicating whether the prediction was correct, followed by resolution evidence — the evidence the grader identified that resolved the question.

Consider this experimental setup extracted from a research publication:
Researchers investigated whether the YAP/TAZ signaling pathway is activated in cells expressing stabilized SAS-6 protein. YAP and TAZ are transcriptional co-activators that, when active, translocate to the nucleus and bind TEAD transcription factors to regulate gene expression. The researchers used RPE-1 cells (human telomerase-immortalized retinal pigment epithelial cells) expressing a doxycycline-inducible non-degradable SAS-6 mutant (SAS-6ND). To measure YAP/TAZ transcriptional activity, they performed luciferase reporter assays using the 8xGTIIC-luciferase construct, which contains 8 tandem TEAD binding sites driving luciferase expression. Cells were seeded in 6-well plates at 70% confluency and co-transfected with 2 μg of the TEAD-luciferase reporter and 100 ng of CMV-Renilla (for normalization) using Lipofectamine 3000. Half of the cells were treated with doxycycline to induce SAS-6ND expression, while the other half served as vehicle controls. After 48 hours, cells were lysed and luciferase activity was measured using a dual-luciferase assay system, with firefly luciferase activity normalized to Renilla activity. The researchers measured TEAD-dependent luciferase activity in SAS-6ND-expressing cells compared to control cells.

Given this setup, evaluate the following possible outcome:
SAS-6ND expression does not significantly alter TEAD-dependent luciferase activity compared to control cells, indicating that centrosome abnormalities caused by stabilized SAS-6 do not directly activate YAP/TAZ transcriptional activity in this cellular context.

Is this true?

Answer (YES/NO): NO